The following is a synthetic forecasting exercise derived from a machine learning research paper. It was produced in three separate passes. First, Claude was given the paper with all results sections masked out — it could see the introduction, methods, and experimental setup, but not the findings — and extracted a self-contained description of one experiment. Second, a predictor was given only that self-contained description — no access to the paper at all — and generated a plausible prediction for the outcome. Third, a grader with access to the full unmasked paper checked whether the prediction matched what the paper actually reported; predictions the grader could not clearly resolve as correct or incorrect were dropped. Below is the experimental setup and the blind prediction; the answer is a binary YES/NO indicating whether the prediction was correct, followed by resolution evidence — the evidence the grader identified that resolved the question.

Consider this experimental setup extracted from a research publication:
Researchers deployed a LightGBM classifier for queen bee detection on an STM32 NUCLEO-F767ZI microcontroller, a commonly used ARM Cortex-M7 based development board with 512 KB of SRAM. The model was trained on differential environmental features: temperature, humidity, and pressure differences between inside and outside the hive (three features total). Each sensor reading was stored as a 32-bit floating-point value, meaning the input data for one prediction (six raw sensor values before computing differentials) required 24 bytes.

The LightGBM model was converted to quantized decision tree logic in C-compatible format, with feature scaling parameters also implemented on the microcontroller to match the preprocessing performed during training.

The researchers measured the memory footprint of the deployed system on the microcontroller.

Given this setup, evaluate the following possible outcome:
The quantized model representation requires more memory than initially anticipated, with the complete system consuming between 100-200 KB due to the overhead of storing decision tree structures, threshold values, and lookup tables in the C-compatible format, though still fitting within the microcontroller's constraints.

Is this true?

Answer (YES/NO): NO